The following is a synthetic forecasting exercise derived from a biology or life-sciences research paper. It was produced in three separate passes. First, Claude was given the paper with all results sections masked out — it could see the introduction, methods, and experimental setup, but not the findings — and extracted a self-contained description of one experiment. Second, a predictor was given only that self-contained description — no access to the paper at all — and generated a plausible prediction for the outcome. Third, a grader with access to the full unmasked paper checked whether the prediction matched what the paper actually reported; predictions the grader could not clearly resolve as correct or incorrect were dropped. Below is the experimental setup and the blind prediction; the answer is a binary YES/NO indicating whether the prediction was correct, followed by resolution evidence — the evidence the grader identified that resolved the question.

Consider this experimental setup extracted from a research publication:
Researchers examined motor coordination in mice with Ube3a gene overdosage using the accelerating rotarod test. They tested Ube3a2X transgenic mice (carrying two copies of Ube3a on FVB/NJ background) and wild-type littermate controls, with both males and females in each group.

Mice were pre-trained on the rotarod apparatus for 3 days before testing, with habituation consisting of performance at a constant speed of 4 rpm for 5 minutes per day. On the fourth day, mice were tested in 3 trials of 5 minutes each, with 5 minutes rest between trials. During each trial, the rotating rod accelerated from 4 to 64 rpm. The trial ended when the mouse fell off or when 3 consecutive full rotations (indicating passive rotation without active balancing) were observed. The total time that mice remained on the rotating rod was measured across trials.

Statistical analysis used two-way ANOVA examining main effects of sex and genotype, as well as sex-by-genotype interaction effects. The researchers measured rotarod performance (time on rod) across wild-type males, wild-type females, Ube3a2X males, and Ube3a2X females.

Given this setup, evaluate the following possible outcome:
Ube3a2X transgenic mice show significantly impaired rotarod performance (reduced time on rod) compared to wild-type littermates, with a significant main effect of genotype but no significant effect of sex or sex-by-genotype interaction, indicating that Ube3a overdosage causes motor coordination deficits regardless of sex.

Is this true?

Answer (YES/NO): NO